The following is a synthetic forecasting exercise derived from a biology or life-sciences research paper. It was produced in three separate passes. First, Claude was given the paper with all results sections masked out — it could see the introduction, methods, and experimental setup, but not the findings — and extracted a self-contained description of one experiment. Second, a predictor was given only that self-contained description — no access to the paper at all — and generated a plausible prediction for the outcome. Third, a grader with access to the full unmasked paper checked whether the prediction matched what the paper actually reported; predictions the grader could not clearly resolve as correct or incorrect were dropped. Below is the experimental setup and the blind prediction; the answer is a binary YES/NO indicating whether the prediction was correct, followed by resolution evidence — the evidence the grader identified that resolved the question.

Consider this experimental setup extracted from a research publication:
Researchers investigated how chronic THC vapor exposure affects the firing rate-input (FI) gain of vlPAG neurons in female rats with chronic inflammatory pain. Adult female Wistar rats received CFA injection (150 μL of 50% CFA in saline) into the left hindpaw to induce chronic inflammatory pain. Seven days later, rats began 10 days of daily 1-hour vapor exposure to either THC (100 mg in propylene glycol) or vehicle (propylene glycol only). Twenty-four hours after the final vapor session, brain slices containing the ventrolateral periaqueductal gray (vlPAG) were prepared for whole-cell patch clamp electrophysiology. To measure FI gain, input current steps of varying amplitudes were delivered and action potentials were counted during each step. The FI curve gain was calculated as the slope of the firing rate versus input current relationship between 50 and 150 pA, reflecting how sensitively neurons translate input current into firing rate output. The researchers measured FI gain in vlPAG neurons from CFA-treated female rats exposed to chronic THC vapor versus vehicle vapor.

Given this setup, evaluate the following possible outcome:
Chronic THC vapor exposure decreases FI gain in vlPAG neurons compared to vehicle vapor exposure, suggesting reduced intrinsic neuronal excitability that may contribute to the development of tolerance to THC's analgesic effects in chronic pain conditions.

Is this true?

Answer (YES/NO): NO